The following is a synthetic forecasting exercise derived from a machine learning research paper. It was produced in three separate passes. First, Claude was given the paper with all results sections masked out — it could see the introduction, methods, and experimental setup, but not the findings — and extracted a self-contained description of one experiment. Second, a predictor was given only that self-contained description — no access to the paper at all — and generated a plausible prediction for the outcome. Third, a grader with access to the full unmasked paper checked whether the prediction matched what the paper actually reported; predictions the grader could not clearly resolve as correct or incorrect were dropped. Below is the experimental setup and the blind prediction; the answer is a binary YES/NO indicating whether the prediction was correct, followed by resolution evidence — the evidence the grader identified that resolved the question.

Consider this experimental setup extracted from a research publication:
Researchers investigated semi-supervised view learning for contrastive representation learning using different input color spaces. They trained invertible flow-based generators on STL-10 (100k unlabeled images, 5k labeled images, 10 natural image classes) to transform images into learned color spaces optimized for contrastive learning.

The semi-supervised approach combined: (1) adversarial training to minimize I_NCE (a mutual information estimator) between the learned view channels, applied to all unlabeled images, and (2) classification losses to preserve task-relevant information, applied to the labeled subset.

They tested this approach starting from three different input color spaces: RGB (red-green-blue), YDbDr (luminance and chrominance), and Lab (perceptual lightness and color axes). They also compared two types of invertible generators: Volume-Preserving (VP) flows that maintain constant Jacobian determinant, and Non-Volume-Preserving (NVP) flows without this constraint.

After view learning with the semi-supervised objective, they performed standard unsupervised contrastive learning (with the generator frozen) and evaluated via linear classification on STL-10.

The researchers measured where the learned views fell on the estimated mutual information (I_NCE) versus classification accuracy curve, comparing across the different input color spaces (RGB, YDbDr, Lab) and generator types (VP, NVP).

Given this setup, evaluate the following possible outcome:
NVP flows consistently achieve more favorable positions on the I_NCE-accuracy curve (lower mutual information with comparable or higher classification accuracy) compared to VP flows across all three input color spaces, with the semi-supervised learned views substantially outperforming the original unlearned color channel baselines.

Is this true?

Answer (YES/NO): NO